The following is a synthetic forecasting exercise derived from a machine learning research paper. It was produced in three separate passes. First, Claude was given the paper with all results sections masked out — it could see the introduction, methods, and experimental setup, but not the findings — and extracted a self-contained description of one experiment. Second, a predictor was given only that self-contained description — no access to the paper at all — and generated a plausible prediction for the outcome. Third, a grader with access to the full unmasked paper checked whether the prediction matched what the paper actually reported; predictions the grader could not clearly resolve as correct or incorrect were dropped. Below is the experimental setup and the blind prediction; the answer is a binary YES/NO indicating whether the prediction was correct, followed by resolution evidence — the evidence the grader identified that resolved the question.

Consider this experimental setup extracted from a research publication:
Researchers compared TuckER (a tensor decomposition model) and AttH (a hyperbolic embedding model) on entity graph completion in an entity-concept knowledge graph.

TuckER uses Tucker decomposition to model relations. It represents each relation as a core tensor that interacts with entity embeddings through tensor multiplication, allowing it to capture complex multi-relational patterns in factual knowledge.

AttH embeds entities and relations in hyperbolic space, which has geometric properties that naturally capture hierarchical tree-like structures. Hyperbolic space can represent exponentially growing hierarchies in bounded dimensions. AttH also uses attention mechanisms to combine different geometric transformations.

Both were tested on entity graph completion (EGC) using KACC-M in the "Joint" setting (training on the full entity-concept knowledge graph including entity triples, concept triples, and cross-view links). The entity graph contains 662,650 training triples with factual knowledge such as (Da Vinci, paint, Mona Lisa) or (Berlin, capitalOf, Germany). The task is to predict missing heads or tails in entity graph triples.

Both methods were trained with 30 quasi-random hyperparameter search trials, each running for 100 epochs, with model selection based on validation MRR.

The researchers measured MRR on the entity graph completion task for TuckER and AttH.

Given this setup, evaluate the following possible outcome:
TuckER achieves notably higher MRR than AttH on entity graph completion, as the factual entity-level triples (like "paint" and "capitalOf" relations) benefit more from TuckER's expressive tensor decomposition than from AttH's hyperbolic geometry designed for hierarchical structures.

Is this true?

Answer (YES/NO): YES